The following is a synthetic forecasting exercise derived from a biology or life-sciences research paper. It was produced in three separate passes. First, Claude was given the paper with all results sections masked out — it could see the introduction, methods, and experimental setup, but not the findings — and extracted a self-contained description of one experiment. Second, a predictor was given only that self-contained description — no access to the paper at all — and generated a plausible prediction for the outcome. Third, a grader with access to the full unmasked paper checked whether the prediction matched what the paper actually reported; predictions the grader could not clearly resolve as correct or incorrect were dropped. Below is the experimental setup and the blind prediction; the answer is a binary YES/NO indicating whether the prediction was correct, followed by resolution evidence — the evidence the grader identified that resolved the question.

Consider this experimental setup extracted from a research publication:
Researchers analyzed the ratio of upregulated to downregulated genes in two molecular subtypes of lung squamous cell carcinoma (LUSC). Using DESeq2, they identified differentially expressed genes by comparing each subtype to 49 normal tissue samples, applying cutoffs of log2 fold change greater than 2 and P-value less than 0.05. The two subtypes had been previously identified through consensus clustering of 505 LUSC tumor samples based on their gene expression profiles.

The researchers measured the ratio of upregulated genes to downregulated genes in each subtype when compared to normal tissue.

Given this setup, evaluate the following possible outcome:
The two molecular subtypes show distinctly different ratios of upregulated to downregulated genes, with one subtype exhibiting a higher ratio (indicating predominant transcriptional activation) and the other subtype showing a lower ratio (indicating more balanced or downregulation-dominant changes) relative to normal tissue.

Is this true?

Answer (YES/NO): YES